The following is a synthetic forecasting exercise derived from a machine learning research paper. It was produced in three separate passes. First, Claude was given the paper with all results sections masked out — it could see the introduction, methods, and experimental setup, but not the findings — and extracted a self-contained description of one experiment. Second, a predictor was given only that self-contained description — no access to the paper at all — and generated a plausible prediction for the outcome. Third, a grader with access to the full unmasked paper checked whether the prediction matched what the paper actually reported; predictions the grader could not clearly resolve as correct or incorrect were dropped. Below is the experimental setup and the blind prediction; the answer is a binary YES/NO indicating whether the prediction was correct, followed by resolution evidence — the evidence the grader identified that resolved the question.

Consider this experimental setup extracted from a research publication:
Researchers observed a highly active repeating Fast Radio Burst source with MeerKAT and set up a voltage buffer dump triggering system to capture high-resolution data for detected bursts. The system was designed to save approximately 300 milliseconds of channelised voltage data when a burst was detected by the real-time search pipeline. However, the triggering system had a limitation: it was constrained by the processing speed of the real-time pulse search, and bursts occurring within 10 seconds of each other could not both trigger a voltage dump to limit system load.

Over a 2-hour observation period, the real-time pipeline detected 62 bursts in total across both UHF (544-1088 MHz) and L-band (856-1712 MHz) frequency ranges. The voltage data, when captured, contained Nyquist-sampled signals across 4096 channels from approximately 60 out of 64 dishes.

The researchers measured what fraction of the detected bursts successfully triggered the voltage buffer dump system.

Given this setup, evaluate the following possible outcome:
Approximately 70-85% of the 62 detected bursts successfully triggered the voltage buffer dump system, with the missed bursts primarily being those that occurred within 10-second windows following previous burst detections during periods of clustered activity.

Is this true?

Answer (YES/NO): YES